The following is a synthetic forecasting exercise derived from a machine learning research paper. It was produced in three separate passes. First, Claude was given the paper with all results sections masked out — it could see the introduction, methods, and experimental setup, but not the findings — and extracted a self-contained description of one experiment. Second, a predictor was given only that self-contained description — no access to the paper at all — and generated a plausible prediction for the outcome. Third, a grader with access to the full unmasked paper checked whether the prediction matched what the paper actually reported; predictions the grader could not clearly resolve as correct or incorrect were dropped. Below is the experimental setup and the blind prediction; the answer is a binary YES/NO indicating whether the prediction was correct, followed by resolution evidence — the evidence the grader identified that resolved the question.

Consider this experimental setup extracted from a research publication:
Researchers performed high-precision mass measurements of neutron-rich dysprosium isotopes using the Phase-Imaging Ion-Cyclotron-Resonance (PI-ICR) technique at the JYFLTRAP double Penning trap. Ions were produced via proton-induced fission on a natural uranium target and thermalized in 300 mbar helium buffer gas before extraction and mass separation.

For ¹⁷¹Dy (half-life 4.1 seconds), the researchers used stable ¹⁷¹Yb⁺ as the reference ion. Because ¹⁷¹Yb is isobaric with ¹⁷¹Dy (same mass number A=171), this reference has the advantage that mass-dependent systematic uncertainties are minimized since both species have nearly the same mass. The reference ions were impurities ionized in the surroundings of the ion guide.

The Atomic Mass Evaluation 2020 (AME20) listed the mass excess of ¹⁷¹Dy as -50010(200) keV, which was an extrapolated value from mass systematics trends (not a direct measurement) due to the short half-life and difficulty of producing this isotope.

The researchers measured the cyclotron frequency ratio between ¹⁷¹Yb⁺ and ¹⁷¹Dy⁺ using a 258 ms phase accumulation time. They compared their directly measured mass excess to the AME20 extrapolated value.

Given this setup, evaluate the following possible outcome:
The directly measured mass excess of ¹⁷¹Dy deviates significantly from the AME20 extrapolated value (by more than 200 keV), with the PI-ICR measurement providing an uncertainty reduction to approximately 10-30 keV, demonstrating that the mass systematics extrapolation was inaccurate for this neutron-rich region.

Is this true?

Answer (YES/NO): NO